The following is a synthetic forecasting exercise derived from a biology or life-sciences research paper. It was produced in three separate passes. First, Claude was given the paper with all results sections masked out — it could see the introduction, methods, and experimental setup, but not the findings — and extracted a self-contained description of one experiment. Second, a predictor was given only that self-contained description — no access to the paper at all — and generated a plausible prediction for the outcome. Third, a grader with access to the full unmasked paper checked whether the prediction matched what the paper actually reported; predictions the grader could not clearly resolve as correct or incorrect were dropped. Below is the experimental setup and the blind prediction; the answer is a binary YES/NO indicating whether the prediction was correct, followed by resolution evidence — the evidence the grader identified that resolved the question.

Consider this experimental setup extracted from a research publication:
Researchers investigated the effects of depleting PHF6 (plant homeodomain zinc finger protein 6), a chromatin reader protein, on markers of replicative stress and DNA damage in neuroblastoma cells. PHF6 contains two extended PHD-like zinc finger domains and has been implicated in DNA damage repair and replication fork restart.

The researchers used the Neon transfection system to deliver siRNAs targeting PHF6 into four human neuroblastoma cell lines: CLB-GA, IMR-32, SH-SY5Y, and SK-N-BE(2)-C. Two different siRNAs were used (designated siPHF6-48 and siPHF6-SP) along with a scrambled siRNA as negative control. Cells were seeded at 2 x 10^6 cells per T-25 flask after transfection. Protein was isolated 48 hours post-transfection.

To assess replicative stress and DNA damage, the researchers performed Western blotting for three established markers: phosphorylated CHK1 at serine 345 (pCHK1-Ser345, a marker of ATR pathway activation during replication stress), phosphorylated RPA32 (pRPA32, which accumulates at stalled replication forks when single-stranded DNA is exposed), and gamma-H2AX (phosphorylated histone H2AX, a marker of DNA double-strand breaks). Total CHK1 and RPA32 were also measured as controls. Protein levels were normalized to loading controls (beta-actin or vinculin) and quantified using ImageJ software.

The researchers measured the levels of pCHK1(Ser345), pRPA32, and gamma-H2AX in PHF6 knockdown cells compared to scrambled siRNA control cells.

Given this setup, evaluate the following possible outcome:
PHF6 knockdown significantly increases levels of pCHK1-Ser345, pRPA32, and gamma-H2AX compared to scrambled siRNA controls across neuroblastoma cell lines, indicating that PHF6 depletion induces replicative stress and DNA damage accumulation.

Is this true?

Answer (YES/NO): NO